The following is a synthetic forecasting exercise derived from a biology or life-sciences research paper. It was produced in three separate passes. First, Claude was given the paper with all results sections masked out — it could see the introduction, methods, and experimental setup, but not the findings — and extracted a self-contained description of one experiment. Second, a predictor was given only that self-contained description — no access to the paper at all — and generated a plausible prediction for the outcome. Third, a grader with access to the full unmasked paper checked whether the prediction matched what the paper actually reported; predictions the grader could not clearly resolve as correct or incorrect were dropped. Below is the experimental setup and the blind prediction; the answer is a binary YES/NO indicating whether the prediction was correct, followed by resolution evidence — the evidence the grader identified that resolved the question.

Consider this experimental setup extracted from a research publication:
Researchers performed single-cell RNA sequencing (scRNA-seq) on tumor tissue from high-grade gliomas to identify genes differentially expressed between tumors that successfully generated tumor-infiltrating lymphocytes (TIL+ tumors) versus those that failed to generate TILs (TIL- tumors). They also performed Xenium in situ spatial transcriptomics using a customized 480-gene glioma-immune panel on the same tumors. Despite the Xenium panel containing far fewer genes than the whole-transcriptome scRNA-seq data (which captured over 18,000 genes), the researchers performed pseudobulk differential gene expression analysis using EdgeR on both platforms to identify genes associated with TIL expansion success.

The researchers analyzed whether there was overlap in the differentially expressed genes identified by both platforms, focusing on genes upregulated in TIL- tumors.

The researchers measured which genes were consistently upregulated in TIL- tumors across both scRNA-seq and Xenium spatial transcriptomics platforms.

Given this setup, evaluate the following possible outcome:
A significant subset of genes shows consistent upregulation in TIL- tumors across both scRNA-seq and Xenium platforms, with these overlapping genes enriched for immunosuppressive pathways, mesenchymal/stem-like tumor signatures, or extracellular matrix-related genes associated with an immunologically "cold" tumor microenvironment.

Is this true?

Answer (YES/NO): NO